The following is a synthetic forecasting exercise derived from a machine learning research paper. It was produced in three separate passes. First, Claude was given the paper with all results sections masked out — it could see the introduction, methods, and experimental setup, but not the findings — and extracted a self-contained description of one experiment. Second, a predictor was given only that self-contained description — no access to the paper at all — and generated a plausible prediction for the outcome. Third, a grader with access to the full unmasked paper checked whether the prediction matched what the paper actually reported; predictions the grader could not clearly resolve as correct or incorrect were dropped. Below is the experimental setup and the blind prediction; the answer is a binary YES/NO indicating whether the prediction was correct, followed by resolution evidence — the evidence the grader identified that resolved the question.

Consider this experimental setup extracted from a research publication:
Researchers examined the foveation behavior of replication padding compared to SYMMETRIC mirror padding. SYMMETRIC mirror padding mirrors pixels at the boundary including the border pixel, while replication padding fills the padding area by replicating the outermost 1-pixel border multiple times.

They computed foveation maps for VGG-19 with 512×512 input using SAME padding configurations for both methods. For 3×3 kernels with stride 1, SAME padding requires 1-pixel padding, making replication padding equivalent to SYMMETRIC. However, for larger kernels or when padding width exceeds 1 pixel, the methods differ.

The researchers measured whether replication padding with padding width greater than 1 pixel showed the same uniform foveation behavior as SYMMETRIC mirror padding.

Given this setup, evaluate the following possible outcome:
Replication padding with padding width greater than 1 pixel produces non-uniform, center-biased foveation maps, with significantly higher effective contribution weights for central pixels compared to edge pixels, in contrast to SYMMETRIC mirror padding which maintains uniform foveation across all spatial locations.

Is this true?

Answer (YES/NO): NO